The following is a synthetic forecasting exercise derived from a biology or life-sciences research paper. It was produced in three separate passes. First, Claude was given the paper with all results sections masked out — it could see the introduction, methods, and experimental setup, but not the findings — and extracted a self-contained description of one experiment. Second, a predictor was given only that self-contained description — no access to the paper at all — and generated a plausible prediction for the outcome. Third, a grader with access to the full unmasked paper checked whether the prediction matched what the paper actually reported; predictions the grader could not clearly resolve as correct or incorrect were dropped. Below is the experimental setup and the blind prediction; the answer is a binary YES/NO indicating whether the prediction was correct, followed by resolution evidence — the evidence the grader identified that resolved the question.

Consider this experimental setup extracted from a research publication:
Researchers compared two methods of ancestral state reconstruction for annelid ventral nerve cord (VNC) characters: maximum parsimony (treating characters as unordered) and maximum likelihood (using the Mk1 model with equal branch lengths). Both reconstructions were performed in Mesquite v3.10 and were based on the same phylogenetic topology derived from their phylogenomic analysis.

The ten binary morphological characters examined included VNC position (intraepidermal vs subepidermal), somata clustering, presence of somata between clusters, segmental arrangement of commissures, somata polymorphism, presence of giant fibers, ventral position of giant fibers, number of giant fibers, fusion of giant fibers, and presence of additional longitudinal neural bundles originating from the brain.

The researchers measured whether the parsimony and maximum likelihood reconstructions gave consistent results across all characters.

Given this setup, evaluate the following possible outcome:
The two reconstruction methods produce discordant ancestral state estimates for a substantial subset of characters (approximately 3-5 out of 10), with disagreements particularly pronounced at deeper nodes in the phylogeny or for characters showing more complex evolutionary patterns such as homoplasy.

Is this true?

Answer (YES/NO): NO